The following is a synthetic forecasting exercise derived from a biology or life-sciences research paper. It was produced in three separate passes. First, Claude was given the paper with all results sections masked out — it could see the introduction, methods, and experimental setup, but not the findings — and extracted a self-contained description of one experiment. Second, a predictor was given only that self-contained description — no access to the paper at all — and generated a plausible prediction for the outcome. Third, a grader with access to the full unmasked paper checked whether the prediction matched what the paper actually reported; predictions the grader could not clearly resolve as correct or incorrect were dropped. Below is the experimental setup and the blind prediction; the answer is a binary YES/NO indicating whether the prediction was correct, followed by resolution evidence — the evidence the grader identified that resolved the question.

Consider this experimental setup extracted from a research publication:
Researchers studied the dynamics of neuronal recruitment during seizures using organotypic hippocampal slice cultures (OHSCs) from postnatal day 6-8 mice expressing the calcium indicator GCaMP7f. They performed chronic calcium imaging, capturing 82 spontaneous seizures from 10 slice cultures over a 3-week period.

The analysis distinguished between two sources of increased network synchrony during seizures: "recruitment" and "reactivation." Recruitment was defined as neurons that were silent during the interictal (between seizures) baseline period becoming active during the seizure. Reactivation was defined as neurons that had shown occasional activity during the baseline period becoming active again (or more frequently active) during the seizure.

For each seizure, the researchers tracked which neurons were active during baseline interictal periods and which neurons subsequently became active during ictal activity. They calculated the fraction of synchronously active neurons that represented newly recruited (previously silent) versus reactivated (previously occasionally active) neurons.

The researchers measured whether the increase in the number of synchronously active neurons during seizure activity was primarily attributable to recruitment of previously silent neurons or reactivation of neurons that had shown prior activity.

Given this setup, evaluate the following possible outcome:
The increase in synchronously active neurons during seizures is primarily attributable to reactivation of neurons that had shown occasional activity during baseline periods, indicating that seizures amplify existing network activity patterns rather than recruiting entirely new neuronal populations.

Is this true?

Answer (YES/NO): YES